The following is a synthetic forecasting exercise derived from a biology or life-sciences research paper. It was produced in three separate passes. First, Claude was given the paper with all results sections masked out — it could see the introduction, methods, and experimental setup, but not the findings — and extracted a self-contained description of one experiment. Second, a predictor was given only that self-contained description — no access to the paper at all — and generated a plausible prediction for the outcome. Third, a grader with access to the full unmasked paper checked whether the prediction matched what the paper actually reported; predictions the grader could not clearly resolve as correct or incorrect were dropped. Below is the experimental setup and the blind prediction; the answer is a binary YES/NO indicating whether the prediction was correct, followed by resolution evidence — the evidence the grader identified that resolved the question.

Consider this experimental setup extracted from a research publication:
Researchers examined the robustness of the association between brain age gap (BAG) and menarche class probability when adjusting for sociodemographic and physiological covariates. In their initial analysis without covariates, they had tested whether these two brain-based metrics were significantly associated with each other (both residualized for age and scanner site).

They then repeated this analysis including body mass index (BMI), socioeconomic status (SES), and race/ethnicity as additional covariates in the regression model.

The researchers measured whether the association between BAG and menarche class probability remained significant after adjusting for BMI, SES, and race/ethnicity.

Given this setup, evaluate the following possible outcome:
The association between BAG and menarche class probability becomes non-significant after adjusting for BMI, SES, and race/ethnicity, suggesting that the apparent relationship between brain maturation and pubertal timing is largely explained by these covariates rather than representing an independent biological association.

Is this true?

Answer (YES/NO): NO